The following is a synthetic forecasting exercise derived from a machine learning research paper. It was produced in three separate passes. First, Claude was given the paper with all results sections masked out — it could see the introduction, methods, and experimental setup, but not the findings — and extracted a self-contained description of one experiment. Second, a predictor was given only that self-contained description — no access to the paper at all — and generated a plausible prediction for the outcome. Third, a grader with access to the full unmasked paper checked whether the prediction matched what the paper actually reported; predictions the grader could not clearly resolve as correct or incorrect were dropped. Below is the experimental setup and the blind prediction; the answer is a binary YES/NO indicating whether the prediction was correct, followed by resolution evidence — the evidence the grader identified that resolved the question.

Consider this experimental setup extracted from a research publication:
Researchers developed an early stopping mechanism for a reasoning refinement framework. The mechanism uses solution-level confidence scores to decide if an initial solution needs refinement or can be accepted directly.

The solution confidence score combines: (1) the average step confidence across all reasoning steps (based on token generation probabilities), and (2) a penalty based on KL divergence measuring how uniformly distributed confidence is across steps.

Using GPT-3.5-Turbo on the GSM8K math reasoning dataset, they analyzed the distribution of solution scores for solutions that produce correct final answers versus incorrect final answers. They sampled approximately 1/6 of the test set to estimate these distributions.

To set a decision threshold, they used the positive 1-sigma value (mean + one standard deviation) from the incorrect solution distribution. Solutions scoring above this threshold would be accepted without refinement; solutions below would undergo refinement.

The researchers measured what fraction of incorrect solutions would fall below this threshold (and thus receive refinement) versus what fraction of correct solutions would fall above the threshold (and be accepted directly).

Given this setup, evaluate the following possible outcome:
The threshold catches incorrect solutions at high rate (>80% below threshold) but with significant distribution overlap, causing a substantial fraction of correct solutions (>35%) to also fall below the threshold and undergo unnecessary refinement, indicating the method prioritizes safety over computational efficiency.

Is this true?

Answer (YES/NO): YES